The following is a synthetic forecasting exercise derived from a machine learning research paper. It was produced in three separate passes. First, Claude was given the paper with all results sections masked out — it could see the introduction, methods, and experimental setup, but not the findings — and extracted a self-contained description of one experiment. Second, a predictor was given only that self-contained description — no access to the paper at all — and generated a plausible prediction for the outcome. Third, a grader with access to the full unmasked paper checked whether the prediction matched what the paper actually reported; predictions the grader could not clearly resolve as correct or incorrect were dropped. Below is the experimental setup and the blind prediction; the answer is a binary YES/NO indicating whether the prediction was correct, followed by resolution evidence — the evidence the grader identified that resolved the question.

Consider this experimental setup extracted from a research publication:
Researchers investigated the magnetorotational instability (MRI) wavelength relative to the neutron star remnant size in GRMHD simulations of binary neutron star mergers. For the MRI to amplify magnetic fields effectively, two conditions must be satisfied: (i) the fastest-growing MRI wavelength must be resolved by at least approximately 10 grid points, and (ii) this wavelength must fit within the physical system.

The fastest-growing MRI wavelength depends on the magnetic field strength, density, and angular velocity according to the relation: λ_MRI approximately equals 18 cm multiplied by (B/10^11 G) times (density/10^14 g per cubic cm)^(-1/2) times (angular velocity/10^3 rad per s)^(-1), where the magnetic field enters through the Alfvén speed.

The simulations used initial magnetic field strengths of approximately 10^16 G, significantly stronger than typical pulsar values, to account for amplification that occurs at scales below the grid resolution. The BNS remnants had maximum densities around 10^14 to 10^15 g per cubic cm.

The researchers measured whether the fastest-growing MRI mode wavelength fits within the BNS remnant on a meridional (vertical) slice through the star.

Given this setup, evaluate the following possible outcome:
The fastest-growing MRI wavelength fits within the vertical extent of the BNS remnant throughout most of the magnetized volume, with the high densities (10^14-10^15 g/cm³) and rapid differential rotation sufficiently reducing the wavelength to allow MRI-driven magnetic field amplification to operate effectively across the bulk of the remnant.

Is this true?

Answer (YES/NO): YES